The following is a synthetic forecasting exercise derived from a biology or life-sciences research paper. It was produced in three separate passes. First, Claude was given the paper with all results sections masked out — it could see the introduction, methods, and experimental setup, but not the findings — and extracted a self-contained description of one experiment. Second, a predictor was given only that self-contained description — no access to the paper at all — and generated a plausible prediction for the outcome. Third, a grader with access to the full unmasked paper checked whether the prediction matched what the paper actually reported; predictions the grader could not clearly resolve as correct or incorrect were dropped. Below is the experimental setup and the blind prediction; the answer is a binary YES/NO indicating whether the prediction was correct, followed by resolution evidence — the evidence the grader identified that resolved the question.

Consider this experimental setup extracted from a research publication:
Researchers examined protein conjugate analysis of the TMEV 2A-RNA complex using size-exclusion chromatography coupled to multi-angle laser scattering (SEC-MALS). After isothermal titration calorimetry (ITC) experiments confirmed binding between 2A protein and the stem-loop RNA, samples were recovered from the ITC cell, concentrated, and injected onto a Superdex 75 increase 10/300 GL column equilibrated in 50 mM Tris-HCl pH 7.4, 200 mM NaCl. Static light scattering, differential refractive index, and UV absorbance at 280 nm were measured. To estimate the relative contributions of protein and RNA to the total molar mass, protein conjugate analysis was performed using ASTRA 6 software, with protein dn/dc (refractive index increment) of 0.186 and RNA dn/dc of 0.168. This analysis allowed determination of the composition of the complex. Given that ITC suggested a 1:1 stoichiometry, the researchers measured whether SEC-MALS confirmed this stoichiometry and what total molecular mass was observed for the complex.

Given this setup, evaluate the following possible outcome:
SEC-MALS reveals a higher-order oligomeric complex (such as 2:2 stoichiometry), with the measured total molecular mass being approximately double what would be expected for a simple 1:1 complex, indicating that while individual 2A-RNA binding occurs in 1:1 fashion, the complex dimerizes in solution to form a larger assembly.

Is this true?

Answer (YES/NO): NO